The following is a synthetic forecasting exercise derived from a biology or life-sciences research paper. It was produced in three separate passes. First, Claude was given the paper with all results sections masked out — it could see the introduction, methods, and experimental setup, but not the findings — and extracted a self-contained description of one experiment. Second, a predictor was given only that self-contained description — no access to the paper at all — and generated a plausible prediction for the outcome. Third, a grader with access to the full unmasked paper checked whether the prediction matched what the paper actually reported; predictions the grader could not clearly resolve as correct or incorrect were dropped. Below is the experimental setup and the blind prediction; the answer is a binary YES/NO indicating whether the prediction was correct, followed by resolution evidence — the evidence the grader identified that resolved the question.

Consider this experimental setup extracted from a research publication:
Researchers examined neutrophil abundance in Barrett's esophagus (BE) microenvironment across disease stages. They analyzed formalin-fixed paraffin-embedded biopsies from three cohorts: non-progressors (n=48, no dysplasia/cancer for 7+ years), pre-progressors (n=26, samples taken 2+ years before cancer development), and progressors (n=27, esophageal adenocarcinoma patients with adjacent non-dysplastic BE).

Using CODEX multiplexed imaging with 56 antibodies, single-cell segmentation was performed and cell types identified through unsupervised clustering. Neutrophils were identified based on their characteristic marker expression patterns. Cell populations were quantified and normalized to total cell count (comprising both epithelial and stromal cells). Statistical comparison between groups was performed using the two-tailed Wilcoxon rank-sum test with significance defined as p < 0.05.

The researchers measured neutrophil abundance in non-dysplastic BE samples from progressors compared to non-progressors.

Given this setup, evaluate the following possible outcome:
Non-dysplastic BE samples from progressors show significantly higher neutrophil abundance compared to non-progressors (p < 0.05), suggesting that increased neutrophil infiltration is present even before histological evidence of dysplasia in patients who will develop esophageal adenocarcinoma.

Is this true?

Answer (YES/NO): YES